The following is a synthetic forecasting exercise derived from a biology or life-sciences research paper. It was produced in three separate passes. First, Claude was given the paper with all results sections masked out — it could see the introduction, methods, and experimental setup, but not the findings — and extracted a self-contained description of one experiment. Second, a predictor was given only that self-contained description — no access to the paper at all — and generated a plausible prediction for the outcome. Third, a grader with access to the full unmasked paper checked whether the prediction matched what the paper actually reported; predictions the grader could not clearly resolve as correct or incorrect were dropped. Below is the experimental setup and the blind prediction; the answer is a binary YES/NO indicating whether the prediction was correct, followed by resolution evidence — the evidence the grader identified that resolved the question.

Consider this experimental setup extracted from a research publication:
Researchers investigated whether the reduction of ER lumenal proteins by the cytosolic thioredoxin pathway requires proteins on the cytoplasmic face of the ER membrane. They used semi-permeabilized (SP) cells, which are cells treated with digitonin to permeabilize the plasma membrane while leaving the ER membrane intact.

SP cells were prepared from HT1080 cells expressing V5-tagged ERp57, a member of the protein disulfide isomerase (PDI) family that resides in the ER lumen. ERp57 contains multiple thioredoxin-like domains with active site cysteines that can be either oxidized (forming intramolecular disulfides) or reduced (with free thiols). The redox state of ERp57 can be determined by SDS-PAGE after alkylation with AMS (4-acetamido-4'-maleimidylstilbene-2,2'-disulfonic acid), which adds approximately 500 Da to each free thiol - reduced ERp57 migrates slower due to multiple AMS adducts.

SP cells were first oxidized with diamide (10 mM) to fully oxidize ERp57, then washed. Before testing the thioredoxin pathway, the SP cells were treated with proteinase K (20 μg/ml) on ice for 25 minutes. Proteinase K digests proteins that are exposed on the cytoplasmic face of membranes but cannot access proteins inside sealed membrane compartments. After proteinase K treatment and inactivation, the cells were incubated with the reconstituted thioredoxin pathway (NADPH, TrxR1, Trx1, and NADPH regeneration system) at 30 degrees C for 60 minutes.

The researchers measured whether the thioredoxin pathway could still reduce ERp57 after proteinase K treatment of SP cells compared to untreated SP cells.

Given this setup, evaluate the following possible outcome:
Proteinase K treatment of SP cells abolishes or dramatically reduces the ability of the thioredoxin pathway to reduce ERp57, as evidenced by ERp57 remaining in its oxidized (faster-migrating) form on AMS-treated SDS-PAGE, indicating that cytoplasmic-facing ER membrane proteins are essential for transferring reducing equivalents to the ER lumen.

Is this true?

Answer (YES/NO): YES